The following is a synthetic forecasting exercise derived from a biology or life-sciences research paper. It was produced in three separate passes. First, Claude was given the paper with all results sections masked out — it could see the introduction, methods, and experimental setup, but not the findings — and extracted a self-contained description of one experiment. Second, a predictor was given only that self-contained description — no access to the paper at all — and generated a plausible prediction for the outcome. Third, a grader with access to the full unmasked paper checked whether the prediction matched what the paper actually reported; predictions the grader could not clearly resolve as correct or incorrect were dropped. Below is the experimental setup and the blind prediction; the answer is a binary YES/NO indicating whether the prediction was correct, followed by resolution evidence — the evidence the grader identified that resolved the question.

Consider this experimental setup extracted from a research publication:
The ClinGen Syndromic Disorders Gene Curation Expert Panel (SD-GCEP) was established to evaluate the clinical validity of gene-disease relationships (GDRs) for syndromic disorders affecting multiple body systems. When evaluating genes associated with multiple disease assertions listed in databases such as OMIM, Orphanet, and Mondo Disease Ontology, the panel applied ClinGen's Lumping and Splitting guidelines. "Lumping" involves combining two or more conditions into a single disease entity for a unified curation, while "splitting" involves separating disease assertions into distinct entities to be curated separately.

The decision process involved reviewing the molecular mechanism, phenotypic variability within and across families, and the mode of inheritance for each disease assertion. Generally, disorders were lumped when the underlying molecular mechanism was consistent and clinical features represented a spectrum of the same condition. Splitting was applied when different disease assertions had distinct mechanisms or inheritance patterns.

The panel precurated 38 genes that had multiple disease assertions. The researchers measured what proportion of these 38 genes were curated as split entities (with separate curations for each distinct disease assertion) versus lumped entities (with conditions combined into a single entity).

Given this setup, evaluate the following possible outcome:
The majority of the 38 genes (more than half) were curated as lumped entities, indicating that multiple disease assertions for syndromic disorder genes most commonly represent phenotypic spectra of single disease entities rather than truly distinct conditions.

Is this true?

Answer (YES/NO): NO